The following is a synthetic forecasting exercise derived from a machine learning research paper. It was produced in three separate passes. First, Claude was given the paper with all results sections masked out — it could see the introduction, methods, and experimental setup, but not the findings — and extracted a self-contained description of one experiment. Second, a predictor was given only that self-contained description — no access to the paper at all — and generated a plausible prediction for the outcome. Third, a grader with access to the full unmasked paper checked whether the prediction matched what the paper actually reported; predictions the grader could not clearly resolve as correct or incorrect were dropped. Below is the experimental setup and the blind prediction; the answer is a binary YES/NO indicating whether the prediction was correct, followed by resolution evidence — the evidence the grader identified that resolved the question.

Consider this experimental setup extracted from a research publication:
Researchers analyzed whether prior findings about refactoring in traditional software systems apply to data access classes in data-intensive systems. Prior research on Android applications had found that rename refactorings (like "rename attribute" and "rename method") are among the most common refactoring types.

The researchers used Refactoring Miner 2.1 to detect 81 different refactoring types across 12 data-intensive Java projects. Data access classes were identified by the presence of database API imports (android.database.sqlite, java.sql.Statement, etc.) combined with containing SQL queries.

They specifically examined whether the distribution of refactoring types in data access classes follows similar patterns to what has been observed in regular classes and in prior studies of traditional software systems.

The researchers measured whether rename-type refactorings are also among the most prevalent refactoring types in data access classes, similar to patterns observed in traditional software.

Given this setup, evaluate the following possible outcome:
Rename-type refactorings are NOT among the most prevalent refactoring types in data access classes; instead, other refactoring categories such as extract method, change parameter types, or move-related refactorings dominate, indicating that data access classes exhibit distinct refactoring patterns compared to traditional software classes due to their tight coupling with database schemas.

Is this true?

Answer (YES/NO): NO